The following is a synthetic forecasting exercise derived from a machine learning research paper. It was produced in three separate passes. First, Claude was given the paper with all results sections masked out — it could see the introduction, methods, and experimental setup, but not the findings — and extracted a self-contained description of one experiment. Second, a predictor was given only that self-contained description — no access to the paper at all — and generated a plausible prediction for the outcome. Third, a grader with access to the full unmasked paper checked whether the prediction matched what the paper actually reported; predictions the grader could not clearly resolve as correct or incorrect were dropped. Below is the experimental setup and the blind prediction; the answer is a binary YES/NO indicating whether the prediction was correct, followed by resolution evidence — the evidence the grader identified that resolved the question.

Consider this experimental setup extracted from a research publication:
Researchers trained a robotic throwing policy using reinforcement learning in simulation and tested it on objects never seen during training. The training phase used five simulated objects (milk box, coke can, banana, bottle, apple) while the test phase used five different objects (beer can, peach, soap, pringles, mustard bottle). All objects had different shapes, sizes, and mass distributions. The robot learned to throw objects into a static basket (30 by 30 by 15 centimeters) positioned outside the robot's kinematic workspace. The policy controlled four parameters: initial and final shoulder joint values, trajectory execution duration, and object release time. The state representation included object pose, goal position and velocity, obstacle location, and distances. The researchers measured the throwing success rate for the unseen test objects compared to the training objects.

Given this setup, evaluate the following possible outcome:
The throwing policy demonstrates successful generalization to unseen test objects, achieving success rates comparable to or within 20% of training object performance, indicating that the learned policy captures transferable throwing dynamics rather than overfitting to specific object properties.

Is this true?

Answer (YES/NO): YES